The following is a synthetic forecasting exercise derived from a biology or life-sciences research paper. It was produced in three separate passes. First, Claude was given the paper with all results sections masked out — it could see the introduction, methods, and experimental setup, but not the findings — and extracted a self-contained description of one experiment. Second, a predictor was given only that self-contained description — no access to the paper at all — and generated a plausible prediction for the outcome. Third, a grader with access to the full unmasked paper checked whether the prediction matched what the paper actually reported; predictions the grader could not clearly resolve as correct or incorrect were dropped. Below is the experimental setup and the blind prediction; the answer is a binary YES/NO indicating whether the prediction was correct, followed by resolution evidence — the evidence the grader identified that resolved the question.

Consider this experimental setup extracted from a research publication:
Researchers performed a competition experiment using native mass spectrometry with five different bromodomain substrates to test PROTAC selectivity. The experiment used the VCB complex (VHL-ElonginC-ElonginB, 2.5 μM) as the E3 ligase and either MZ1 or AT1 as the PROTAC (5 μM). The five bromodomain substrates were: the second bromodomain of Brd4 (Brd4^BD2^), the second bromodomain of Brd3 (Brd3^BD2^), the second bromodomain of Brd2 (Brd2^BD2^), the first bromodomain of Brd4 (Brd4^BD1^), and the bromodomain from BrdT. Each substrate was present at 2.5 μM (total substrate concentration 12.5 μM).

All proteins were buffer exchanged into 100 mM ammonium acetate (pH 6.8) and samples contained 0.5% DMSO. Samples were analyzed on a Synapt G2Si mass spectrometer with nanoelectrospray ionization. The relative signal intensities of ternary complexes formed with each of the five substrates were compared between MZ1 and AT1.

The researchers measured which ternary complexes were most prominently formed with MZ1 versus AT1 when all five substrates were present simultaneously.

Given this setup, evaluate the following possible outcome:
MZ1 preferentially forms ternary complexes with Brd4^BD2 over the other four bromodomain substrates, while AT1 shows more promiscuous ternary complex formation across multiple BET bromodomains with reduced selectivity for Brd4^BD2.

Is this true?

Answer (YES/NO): NO